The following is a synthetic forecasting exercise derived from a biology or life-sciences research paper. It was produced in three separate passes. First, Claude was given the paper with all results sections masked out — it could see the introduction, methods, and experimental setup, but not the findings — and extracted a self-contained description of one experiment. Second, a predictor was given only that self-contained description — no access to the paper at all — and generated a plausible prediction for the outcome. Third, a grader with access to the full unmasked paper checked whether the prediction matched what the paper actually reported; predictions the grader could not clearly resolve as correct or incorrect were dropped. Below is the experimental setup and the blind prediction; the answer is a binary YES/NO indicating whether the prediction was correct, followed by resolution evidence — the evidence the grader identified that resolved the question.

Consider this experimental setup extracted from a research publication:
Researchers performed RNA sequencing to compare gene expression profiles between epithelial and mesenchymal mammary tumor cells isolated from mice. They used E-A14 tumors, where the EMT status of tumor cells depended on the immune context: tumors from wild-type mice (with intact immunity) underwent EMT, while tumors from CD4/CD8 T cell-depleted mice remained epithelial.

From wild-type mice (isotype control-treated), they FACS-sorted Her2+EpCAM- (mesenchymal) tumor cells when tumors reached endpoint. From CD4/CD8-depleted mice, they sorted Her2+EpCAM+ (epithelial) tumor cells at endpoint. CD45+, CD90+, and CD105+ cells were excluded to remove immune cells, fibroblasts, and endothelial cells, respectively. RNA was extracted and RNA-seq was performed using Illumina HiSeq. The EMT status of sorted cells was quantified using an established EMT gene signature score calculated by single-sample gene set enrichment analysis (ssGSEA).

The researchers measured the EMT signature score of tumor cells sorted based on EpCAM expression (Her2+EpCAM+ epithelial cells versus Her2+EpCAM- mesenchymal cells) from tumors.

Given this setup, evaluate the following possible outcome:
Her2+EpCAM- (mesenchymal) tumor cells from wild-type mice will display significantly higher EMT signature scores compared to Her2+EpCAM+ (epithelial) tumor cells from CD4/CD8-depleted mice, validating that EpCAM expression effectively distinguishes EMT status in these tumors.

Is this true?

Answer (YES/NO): NO